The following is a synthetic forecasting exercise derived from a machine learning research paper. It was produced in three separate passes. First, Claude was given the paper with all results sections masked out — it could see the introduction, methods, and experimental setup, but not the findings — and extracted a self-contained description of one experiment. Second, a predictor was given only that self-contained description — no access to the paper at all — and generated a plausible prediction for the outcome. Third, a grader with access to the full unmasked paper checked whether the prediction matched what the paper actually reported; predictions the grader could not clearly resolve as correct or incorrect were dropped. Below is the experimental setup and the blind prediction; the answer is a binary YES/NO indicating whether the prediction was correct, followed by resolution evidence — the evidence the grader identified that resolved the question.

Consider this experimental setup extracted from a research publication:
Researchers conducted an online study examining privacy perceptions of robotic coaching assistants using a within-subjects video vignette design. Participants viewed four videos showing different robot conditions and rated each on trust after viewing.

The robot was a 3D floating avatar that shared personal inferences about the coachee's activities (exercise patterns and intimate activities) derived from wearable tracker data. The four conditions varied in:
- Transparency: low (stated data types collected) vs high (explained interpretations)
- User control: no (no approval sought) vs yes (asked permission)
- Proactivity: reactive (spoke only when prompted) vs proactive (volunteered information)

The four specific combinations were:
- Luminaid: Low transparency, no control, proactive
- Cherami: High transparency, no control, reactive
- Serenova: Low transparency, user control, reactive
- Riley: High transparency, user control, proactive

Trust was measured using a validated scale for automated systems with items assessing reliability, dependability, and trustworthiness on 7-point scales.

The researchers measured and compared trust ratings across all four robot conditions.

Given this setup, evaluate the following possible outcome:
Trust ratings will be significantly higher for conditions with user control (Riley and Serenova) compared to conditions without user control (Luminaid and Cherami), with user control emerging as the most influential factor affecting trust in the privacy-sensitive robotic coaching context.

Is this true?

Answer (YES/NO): YES